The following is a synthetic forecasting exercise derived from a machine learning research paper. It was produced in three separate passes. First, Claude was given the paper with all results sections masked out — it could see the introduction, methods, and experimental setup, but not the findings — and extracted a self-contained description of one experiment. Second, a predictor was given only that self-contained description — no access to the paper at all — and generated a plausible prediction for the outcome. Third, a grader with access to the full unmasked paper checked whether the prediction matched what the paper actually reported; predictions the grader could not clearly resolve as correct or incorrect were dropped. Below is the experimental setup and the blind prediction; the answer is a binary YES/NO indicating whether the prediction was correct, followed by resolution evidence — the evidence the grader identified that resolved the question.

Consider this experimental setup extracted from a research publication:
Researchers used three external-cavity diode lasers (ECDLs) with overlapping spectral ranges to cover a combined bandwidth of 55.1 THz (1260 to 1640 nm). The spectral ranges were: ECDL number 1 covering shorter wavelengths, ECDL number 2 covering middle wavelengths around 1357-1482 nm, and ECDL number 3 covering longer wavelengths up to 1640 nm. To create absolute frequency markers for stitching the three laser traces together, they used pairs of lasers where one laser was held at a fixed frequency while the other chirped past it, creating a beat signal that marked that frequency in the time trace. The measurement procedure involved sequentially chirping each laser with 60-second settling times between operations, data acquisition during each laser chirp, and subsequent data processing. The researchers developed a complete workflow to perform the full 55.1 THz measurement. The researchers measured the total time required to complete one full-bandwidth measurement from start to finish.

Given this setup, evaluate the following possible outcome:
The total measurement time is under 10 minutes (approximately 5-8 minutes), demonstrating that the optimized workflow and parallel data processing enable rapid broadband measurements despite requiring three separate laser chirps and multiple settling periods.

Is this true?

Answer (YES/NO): NO